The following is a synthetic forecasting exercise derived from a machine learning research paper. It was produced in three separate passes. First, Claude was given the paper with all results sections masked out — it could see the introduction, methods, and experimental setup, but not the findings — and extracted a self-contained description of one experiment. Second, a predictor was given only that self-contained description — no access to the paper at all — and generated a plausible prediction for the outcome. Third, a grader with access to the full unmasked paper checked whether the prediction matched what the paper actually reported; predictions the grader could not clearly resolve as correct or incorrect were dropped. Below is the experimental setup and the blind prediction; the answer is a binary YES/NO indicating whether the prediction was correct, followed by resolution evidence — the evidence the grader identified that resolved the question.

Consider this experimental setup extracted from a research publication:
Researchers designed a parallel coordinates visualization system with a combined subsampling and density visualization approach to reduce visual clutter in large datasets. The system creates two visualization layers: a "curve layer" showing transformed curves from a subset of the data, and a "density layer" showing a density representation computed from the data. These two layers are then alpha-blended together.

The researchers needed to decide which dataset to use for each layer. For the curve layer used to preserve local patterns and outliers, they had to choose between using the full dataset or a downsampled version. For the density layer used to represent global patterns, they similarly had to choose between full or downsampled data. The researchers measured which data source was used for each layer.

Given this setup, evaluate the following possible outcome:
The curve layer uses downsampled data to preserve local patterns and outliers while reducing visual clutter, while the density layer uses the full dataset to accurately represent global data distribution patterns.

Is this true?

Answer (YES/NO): YES